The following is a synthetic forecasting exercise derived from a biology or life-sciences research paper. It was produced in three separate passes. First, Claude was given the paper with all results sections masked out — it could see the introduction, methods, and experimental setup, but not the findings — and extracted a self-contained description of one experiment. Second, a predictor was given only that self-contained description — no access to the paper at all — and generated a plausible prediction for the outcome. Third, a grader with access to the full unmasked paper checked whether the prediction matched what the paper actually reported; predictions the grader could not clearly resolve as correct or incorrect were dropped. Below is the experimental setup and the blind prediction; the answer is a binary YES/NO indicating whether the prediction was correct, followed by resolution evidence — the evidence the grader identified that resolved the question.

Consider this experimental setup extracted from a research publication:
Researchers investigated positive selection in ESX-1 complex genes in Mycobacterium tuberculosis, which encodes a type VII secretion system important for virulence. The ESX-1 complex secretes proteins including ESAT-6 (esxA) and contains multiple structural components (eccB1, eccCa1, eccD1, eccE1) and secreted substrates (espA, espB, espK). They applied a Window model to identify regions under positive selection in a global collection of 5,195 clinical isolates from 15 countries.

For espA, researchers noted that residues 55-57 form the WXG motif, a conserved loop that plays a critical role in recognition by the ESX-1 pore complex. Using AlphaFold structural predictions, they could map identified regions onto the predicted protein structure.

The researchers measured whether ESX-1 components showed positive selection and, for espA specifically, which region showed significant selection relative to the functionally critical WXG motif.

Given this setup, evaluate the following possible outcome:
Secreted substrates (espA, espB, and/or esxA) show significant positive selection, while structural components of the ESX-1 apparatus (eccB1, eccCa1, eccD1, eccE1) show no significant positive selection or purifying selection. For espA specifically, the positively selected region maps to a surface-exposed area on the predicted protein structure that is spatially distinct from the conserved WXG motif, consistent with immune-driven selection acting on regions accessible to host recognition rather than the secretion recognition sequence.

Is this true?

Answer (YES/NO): NO